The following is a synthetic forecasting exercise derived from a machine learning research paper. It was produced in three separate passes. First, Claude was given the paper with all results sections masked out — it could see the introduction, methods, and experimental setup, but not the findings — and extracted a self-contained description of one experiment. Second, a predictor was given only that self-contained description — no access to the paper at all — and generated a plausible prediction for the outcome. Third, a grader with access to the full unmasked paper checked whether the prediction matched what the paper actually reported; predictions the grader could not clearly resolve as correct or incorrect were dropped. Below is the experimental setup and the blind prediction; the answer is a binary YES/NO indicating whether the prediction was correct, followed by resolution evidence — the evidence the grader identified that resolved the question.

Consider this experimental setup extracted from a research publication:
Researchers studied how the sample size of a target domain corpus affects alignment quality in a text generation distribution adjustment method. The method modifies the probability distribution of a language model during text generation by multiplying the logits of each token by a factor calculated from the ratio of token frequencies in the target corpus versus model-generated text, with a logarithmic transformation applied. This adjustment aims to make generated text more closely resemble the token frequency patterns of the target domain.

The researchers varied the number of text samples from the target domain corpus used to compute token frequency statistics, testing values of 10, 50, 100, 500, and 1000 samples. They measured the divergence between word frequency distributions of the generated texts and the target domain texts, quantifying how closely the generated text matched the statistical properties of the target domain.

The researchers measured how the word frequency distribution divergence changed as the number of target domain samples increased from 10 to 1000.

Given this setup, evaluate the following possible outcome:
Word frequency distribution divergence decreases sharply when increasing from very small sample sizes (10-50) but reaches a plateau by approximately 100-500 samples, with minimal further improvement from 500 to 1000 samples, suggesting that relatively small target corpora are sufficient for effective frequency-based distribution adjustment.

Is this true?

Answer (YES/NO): YES